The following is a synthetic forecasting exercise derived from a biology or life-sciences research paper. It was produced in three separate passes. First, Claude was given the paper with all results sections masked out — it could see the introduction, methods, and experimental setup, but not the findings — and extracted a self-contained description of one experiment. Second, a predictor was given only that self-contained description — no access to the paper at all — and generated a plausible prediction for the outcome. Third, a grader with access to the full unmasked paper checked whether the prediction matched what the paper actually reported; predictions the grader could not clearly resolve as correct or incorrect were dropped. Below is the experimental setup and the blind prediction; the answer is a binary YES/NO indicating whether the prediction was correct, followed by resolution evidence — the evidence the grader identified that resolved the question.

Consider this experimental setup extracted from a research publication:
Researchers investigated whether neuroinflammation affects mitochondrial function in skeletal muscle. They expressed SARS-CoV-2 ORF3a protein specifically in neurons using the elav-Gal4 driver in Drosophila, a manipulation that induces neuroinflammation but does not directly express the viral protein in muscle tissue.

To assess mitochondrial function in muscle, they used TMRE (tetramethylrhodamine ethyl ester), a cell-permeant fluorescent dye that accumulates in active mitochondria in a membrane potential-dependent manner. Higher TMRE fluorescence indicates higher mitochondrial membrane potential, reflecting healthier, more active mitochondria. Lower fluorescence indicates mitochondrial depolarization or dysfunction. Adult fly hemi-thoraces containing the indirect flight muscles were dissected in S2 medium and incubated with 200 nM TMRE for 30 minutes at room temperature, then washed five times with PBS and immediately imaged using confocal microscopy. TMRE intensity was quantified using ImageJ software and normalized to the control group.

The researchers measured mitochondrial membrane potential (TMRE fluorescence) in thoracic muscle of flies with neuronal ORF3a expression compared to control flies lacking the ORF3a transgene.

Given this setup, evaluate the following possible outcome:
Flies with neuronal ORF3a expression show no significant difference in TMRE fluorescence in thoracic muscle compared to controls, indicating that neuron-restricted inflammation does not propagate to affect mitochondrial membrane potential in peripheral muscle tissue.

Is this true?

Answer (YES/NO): NO